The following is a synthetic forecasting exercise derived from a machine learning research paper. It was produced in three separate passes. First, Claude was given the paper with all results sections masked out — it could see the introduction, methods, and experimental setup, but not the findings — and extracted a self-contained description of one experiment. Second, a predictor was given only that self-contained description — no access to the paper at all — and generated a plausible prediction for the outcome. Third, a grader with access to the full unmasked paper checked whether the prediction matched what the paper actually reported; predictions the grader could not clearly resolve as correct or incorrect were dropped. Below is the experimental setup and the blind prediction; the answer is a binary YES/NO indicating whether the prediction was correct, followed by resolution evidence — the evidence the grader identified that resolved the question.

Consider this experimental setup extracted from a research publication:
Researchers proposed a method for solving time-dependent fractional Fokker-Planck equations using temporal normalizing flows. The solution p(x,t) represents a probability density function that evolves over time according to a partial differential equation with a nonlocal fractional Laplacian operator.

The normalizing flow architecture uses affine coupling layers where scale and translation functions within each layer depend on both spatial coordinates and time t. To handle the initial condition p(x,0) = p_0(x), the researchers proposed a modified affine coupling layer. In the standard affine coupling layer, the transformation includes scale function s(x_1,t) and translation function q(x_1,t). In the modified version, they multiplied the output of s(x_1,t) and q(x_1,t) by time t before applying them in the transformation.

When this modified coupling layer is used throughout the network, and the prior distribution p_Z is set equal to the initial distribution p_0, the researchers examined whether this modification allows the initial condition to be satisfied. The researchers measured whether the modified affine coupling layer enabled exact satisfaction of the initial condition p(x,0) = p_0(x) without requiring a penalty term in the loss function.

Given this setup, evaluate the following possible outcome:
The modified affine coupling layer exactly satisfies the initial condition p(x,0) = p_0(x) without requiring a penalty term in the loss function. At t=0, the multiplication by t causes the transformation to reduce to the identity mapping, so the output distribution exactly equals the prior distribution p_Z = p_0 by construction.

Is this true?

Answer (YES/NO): YES